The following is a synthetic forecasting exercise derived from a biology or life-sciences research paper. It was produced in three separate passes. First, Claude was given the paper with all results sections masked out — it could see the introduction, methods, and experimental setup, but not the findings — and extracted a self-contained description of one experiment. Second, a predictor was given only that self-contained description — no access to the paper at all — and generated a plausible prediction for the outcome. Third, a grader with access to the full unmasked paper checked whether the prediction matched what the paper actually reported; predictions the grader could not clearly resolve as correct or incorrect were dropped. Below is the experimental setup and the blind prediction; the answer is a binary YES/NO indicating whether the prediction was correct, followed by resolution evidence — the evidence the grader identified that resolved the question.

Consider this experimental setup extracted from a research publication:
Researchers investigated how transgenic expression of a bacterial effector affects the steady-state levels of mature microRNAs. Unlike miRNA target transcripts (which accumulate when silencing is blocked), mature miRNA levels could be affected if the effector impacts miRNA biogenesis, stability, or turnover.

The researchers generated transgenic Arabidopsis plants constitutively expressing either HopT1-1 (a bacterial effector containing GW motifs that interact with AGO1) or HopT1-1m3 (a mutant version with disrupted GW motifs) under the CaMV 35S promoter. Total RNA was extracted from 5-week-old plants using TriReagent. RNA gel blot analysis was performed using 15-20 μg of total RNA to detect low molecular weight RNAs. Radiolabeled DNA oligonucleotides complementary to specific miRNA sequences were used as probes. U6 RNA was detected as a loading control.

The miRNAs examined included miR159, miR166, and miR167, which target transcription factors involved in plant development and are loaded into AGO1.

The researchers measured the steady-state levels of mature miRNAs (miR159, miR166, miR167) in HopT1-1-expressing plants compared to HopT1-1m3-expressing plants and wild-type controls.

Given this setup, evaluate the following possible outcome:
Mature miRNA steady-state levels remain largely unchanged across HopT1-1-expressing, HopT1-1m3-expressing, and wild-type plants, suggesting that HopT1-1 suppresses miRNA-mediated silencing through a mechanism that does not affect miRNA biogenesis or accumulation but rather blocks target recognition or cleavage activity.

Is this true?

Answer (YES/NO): NO